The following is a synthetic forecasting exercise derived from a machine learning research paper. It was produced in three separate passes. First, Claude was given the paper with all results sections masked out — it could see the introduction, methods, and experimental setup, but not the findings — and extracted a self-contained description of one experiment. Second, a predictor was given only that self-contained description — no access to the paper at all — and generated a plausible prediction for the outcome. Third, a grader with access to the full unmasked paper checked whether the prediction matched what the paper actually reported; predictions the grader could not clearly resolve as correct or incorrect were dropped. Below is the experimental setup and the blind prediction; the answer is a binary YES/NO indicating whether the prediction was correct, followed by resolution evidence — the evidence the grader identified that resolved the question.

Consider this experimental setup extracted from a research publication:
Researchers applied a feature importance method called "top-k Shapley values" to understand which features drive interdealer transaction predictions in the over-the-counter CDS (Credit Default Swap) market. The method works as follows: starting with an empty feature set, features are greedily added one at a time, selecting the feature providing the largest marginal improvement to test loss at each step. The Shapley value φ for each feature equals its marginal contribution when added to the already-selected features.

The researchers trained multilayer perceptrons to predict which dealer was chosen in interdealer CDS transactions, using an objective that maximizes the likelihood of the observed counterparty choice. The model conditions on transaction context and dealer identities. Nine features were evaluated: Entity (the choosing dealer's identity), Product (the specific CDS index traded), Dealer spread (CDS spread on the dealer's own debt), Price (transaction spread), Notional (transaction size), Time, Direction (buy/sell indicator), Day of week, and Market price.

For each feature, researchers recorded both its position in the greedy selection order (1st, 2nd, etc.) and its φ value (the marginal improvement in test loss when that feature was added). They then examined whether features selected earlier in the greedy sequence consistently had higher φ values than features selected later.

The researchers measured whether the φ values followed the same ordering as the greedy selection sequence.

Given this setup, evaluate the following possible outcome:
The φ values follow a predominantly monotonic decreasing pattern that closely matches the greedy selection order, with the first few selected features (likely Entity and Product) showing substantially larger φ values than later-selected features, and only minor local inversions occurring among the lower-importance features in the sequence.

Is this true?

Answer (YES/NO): YES